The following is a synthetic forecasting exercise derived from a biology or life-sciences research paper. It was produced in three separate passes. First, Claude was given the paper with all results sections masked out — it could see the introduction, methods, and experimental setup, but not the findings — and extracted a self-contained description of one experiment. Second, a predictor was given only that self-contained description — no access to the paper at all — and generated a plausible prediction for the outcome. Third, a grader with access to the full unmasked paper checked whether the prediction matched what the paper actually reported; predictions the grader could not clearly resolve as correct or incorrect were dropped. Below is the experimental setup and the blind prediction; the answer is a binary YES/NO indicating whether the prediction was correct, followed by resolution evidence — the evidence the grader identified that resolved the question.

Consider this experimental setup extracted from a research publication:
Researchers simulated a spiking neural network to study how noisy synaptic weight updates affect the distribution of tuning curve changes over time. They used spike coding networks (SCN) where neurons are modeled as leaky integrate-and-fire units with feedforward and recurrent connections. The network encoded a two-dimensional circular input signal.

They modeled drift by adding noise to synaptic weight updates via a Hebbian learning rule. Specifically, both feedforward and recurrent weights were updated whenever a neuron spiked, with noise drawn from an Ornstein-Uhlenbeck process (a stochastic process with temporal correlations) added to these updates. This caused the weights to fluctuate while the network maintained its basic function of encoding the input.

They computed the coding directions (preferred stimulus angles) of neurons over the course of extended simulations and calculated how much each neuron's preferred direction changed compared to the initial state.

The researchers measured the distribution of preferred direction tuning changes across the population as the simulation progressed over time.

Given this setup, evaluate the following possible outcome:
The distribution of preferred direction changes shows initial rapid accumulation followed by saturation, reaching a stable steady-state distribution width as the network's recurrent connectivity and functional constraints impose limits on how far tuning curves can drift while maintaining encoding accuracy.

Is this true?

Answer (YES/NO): NO